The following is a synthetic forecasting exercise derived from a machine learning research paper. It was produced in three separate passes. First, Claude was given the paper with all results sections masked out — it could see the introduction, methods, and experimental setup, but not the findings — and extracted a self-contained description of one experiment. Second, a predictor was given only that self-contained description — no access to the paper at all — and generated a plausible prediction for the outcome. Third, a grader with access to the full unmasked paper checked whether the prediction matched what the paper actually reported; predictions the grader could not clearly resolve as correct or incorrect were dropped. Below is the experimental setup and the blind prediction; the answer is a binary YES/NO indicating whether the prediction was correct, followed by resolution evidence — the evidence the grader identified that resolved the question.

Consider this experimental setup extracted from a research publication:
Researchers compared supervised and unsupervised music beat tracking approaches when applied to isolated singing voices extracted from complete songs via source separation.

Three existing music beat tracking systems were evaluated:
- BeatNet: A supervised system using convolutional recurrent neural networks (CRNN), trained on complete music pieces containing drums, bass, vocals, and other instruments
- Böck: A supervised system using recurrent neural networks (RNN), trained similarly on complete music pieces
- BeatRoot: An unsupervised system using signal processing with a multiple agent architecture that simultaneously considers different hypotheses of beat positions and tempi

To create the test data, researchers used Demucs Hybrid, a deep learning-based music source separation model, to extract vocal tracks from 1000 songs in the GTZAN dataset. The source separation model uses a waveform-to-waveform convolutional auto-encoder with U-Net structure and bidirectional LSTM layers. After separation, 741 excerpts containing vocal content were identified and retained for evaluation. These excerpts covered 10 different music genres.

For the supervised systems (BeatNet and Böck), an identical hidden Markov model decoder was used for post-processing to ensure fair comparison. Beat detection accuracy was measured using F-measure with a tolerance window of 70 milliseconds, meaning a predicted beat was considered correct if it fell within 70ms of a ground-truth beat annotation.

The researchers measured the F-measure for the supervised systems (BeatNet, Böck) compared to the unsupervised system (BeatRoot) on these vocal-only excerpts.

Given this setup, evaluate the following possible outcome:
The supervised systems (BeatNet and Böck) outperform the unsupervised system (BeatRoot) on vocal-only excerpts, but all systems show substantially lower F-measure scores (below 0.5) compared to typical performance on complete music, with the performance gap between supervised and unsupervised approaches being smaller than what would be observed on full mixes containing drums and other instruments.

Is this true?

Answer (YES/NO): NO